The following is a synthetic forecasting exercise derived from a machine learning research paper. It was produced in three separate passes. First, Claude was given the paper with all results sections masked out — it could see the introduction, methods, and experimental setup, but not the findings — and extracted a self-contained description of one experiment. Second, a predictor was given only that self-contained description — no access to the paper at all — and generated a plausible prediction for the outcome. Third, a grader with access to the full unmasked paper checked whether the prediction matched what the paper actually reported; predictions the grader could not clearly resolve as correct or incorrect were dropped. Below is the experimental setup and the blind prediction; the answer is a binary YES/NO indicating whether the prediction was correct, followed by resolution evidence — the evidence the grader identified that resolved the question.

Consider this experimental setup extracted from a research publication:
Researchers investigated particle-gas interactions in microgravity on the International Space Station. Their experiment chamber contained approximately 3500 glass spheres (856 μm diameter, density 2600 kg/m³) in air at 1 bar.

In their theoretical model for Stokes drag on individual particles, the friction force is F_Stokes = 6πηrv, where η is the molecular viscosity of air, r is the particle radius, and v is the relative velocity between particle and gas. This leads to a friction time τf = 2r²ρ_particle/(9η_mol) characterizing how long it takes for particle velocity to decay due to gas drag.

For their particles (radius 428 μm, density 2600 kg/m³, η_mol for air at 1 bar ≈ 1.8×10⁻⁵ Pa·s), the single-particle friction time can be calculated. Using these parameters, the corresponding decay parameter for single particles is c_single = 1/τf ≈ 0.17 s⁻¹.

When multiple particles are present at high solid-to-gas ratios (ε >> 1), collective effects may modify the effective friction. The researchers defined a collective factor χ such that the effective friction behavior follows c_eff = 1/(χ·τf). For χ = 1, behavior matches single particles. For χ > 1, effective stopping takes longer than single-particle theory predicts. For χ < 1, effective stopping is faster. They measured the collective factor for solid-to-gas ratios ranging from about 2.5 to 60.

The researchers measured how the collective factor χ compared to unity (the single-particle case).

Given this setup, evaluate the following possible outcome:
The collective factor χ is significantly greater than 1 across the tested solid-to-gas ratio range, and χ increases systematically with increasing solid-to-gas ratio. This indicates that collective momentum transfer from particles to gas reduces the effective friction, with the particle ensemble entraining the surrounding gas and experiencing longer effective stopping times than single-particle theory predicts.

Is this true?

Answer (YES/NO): YES